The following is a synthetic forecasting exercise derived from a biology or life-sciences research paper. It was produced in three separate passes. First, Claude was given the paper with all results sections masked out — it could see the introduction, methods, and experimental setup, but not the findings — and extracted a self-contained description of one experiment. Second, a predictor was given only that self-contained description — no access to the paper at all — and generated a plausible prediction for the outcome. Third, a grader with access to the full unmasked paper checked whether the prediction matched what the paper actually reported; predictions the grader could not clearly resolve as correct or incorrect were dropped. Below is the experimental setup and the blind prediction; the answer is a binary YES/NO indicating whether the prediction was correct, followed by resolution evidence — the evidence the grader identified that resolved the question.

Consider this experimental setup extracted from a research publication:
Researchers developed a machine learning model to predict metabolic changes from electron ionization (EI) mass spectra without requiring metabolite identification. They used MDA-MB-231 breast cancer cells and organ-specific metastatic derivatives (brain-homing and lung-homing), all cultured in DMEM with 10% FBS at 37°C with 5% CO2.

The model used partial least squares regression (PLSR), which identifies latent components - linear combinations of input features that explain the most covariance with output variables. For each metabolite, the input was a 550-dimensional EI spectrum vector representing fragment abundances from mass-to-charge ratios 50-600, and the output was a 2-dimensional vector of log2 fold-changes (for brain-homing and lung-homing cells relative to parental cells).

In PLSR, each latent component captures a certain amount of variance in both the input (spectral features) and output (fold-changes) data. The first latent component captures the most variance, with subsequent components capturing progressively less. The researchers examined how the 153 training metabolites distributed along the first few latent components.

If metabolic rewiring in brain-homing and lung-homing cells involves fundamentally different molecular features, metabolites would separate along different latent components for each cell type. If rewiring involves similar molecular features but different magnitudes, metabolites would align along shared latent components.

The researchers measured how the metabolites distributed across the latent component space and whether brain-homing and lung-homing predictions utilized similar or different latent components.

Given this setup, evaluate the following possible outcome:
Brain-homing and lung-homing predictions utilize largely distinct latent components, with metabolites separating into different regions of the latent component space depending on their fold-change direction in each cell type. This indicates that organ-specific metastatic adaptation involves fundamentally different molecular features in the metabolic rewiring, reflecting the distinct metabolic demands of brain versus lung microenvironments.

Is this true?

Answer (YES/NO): NO